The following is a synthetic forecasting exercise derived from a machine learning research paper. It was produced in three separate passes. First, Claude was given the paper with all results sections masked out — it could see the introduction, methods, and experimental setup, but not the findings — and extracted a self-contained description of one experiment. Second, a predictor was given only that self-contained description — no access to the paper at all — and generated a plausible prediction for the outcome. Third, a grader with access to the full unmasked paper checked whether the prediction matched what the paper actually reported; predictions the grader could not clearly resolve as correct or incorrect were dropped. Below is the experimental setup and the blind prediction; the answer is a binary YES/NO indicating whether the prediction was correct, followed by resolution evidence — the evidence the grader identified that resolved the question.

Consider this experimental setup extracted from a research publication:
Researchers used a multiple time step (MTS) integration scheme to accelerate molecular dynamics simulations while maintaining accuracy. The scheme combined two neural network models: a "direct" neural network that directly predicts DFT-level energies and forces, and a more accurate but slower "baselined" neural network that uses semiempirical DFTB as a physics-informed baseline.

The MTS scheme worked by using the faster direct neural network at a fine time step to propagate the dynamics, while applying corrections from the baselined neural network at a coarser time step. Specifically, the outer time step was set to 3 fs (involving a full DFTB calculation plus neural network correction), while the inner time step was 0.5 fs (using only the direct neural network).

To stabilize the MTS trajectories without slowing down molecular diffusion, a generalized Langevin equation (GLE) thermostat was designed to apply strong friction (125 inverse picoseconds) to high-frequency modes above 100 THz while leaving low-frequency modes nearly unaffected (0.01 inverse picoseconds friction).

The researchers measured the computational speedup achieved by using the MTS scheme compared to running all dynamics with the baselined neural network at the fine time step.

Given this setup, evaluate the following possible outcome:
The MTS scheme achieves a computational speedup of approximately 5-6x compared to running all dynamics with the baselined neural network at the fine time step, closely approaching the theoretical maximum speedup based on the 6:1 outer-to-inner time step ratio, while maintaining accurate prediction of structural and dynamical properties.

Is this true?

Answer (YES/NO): NO